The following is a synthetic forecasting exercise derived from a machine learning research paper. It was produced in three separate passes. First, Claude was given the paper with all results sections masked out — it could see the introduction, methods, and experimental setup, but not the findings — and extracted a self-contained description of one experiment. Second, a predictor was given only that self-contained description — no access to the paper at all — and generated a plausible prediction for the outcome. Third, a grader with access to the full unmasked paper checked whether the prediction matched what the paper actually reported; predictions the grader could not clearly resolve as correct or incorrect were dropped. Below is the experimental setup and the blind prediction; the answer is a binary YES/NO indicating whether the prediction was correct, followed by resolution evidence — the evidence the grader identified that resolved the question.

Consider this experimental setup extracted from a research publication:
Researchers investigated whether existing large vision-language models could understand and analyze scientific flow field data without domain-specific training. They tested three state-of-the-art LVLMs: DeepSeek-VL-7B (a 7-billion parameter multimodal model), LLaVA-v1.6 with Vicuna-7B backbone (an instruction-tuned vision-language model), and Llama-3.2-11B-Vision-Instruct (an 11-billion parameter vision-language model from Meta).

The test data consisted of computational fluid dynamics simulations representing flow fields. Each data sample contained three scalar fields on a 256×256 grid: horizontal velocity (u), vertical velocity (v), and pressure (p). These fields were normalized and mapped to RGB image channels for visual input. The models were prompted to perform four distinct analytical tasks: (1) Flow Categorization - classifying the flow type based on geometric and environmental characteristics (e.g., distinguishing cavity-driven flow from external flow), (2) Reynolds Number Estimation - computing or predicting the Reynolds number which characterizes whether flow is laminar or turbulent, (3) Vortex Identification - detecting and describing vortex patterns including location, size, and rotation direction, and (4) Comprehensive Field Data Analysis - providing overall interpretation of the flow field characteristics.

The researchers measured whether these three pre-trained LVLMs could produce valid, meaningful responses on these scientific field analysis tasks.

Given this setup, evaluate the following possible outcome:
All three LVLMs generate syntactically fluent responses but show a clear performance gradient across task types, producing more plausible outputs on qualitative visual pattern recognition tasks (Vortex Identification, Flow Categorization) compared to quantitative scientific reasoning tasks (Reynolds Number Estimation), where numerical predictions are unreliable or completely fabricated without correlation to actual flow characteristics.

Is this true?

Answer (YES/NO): NO